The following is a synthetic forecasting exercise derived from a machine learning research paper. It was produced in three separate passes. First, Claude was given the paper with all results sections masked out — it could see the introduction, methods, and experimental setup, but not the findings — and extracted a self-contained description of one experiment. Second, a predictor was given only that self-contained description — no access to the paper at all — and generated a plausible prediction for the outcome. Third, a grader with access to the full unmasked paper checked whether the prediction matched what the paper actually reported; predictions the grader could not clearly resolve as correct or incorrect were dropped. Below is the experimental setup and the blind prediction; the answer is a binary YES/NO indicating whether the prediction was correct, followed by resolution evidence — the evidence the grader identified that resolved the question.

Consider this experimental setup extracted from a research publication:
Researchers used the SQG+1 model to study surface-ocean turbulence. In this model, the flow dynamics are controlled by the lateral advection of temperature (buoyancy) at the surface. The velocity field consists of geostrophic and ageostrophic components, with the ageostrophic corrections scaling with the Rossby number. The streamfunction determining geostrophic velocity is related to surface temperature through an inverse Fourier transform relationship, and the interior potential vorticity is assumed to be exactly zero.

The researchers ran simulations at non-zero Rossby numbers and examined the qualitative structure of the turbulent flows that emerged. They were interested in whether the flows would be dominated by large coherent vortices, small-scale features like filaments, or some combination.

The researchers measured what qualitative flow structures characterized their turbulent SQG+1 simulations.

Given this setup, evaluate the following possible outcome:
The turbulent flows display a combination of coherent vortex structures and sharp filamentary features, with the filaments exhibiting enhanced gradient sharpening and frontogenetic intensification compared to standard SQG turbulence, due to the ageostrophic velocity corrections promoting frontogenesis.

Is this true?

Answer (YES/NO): YES